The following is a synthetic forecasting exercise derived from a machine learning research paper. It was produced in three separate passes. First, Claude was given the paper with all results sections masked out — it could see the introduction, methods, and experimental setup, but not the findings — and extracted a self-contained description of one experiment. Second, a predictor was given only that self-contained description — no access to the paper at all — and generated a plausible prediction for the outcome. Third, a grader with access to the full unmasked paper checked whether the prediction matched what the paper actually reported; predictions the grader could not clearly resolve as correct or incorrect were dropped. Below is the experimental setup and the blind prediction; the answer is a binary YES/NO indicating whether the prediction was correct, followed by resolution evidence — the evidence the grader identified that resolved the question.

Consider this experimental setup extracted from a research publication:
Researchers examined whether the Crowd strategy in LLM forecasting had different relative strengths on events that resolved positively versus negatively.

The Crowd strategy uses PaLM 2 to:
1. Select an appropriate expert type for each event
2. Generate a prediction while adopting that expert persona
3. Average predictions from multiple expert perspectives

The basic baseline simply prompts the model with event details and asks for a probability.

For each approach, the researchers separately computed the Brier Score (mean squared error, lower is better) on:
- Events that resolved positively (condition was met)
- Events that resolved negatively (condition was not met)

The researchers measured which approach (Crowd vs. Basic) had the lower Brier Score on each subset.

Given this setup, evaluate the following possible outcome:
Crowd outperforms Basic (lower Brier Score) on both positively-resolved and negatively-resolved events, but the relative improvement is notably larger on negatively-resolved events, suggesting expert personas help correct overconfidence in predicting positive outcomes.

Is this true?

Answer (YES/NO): NO